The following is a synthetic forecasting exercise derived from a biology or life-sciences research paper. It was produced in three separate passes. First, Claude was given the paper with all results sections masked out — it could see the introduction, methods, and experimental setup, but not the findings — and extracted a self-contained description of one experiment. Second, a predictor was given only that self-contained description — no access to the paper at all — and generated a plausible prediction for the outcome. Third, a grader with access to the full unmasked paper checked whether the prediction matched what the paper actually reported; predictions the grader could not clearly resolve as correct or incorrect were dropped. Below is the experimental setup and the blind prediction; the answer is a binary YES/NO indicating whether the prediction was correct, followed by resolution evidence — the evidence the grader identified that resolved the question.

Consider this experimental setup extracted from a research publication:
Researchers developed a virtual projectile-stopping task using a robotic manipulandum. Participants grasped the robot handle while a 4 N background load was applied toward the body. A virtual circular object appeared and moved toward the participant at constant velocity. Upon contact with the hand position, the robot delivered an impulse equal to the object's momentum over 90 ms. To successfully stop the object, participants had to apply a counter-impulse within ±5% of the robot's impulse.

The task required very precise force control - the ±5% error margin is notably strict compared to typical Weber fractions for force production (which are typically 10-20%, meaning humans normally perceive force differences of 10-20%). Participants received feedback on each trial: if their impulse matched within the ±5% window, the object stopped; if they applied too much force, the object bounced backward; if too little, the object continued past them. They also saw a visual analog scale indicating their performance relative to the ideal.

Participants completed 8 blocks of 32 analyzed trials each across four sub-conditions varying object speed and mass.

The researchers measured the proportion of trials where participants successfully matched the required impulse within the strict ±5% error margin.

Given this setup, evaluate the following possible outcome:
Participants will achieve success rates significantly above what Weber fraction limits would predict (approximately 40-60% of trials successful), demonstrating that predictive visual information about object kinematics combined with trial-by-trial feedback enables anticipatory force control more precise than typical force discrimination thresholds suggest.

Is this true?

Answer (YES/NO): YES